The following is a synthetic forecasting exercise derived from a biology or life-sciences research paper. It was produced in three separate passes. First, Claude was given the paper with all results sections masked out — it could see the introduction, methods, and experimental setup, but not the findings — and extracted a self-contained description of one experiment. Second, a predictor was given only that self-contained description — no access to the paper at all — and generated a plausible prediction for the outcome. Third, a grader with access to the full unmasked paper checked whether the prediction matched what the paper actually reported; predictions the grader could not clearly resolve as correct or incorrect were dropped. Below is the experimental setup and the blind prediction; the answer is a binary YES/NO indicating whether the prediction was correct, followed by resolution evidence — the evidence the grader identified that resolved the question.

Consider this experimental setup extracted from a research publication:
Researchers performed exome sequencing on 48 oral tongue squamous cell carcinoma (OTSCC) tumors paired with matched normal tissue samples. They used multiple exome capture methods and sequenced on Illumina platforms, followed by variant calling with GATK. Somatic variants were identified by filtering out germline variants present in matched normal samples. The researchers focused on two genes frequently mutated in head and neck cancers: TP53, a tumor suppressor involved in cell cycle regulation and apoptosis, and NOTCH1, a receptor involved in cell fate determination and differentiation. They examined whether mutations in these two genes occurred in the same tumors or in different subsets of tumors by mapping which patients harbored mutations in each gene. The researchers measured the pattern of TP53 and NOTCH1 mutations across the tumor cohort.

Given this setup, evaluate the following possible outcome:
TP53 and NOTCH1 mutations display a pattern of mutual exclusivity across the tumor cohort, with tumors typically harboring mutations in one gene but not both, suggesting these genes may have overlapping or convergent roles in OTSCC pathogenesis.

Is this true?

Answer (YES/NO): YES